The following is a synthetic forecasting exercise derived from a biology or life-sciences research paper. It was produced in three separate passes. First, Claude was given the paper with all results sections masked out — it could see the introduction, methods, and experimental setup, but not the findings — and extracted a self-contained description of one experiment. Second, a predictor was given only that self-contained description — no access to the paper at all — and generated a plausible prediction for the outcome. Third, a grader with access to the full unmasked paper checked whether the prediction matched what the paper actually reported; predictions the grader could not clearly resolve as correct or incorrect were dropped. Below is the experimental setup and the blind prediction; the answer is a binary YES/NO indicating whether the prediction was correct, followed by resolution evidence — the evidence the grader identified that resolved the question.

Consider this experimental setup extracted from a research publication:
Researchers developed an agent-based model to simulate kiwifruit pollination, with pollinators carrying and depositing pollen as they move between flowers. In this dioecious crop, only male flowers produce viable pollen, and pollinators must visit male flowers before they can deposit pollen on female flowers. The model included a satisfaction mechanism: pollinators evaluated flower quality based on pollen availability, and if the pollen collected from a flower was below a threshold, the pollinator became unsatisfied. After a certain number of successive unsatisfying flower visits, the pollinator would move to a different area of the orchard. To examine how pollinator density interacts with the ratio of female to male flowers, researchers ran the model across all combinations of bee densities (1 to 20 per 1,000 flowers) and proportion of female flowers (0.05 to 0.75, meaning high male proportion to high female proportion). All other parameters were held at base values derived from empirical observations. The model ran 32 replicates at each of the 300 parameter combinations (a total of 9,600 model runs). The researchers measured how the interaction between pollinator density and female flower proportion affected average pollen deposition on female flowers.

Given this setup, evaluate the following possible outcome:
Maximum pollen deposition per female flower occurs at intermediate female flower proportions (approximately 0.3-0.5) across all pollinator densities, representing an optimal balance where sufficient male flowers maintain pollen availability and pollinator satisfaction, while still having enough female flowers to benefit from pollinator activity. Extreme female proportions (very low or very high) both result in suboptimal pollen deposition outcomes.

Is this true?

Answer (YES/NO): NO